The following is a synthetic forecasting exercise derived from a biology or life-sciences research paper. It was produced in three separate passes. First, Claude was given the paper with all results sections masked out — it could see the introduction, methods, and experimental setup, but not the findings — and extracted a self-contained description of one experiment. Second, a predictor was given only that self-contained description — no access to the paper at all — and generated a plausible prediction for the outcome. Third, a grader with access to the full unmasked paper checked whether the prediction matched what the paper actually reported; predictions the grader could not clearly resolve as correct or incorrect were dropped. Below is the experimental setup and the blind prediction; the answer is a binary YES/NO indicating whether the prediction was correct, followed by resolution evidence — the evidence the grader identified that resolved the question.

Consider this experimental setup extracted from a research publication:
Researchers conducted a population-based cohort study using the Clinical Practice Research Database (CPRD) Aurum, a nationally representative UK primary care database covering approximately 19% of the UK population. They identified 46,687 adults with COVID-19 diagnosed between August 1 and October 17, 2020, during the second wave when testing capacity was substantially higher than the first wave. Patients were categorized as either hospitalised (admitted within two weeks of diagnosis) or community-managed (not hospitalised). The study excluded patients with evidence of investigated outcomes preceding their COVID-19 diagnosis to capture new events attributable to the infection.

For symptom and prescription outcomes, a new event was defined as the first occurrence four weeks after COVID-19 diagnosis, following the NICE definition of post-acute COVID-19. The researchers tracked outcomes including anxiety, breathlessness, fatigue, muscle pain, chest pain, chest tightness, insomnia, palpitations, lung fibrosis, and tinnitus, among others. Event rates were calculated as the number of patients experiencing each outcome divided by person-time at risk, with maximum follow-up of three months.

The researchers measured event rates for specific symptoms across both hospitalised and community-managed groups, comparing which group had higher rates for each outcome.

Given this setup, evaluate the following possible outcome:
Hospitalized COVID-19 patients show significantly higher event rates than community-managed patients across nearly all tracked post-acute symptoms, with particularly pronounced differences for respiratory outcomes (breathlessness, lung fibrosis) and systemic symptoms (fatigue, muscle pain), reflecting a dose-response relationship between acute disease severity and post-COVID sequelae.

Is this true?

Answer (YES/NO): NO